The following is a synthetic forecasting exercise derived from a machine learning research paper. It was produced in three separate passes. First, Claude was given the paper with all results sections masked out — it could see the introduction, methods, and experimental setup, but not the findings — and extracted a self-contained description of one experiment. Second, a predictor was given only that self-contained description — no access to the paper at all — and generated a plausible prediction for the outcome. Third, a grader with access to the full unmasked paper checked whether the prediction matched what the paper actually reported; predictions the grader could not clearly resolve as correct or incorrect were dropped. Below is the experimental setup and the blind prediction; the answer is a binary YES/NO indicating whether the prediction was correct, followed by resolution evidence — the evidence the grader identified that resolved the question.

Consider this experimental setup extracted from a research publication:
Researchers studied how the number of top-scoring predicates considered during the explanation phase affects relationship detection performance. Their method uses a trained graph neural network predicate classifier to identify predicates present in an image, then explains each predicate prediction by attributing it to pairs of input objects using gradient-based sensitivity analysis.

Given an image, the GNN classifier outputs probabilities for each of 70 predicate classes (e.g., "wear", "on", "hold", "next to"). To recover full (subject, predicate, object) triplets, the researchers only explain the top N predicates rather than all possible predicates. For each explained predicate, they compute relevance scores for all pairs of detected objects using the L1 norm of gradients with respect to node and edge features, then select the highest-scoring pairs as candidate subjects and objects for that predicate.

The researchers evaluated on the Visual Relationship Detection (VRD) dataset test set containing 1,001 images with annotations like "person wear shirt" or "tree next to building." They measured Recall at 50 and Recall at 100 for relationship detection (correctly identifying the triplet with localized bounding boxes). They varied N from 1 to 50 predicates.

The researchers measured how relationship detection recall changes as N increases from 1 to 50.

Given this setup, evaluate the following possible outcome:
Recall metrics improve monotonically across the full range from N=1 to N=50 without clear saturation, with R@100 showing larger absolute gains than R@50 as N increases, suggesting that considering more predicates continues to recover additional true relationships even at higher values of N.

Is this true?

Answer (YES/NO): NO